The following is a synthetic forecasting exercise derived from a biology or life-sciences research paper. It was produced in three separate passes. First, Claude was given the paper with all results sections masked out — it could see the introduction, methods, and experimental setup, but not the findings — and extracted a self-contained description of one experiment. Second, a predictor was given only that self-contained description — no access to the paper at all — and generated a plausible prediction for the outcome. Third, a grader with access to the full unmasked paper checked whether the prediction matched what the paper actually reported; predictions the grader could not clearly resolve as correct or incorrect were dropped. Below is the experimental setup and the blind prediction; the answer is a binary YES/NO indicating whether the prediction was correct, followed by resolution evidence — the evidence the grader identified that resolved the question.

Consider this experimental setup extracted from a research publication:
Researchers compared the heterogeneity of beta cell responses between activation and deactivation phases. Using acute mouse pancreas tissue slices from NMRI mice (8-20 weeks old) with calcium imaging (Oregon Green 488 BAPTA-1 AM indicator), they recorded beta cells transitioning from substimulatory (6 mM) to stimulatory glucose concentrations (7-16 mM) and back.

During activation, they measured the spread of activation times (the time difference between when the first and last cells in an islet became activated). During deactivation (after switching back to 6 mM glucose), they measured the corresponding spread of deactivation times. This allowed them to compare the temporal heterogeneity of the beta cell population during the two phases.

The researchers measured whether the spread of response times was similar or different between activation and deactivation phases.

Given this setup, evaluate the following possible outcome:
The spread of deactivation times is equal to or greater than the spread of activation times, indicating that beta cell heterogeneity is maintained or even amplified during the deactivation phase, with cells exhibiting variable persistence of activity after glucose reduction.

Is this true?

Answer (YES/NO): NO